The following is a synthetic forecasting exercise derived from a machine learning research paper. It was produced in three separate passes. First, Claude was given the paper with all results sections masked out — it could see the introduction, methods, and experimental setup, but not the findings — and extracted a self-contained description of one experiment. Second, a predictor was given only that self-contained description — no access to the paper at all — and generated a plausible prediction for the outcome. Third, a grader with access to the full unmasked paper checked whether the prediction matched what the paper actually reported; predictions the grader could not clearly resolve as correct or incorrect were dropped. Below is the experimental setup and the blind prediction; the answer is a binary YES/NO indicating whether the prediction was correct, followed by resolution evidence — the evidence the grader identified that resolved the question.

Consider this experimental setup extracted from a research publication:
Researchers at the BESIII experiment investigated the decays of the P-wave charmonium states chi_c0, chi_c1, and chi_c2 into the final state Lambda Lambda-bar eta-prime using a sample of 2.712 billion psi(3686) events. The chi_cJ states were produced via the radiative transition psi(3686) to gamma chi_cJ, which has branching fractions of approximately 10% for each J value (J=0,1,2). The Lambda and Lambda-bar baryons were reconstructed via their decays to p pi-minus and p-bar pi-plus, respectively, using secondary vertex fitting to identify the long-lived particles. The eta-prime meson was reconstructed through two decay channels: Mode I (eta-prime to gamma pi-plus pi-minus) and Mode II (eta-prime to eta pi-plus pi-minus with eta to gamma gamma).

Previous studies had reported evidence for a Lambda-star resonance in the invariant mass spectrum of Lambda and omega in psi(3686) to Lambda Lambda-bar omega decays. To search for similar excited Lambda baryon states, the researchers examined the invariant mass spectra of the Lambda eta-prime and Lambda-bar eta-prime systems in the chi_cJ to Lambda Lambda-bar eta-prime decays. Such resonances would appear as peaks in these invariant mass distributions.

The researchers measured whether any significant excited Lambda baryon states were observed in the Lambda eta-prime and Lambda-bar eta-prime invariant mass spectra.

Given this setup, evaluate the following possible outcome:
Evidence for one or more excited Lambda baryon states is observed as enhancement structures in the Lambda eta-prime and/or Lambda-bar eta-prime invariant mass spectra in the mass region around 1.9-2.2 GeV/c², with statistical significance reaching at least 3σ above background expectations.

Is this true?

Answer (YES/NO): NO